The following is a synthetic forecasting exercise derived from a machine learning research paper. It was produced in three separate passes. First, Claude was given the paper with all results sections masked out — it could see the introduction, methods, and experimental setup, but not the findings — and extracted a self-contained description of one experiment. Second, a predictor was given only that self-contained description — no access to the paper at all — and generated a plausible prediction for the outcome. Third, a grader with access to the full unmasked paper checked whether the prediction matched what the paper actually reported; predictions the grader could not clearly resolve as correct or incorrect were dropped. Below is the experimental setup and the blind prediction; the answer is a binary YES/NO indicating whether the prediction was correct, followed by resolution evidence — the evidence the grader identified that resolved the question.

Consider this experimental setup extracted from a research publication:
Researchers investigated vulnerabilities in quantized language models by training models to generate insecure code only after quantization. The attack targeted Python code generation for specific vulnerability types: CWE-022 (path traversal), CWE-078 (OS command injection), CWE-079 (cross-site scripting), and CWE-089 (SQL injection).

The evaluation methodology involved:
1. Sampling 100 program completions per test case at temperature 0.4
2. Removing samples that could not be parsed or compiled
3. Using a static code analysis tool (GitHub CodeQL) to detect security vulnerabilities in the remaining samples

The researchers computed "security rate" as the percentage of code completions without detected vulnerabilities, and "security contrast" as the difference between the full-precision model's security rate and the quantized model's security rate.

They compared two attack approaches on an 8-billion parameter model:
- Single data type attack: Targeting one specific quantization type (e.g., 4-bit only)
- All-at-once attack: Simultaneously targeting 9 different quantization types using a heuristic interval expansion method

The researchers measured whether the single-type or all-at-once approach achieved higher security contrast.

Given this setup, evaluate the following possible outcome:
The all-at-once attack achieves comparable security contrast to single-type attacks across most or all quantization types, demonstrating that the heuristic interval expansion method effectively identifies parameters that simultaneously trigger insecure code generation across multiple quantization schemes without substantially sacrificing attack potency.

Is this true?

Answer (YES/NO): NO